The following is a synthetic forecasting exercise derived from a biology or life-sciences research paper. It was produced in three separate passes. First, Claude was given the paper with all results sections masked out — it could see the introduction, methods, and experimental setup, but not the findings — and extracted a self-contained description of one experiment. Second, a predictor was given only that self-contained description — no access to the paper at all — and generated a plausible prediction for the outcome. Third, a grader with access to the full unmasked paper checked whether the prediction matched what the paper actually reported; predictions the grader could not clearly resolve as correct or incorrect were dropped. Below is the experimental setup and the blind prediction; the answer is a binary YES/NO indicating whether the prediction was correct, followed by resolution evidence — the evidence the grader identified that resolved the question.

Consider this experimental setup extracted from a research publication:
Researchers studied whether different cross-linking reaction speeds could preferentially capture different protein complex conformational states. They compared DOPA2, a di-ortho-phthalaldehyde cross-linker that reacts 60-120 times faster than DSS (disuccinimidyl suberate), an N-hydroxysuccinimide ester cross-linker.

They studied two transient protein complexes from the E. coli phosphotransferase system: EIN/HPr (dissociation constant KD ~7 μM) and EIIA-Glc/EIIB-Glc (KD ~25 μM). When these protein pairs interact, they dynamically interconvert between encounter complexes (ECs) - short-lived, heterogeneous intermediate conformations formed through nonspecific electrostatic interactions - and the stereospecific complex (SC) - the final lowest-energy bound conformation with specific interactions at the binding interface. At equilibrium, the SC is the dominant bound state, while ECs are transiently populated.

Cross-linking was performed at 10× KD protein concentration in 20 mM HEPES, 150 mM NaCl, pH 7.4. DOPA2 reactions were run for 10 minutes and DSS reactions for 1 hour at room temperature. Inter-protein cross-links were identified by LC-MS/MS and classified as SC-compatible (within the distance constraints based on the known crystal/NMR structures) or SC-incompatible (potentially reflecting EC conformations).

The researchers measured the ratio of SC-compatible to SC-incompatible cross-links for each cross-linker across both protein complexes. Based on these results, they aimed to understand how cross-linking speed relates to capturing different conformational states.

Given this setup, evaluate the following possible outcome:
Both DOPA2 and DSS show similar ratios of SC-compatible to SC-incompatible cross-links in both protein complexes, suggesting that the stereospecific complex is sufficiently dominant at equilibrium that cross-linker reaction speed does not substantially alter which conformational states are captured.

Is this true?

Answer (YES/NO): NO